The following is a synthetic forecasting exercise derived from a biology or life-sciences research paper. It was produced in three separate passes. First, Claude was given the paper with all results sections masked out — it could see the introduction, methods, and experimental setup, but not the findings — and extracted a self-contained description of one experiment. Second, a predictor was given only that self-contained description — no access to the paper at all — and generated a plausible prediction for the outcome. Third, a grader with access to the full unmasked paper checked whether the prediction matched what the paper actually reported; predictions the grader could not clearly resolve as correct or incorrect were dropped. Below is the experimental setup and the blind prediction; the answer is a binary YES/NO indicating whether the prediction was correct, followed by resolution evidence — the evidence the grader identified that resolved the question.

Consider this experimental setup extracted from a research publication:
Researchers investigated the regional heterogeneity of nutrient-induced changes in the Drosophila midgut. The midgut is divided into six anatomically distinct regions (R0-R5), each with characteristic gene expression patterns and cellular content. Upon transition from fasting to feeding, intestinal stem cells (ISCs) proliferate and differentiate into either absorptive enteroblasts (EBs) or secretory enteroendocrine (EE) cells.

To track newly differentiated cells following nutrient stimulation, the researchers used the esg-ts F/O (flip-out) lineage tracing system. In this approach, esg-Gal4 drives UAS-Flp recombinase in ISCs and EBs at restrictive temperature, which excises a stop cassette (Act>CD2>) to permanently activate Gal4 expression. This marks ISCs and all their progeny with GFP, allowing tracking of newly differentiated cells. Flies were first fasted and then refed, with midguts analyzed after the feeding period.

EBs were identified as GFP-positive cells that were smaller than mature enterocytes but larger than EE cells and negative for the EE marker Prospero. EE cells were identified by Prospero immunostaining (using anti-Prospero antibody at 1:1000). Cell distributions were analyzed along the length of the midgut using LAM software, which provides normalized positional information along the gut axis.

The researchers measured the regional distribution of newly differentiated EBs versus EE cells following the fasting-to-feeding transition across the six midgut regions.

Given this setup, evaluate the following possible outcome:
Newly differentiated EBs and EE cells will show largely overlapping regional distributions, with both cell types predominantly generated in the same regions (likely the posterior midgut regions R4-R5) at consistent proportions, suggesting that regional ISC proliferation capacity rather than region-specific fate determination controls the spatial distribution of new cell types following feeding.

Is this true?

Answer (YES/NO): NO